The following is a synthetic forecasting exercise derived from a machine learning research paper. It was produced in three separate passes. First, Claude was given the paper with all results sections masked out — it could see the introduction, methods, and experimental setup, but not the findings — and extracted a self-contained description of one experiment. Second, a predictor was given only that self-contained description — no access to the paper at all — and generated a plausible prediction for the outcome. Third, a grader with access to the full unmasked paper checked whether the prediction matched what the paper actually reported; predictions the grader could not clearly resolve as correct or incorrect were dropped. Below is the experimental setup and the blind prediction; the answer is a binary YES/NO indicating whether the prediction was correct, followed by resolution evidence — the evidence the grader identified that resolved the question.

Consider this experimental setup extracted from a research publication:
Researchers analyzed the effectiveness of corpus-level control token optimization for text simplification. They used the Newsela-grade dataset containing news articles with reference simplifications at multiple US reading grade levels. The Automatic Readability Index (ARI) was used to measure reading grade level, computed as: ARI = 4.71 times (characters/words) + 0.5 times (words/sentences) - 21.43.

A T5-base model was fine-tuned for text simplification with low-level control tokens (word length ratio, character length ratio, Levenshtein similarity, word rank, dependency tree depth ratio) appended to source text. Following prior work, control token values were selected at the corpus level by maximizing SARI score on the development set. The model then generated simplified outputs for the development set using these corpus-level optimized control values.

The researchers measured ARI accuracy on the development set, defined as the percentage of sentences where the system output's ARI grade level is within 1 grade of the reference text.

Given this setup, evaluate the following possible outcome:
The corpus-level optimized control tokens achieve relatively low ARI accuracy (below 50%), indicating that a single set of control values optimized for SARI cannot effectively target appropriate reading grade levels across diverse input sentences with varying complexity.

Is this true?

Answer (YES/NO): YES